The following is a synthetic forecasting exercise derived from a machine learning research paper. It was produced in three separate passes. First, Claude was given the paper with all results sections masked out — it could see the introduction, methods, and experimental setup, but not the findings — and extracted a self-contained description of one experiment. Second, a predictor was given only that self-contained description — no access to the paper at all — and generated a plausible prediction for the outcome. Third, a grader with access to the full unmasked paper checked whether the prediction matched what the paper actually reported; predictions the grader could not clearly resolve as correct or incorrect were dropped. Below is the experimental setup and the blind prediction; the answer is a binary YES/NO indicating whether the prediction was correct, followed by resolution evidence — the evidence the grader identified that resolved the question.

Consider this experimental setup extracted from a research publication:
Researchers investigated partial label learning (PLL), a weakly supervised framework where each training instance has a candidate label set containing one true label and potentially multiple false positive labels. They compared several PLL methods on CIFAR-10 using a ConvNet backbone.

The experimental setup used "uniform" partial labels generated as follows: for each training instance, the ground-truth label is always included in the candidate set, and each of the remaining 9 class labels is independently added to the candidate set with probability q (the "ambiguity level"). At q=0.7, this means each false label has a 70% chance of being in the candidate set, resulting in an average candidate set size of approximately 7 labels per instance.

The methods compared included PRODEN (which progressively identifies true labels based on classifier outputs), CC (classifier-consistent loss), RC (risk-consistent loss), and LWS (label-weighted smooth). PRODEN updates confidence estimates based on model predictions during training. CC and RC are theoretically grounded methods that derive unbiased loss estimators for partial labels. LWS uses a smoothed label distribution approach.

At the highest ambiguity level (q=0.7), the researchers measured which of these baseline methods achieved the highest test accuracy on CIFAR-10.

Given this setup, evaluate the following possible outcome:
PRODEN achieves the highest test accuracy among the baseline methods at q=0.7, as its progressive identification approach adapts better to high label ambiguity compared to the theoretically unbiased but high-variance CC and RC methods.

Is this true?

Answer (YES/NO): YES